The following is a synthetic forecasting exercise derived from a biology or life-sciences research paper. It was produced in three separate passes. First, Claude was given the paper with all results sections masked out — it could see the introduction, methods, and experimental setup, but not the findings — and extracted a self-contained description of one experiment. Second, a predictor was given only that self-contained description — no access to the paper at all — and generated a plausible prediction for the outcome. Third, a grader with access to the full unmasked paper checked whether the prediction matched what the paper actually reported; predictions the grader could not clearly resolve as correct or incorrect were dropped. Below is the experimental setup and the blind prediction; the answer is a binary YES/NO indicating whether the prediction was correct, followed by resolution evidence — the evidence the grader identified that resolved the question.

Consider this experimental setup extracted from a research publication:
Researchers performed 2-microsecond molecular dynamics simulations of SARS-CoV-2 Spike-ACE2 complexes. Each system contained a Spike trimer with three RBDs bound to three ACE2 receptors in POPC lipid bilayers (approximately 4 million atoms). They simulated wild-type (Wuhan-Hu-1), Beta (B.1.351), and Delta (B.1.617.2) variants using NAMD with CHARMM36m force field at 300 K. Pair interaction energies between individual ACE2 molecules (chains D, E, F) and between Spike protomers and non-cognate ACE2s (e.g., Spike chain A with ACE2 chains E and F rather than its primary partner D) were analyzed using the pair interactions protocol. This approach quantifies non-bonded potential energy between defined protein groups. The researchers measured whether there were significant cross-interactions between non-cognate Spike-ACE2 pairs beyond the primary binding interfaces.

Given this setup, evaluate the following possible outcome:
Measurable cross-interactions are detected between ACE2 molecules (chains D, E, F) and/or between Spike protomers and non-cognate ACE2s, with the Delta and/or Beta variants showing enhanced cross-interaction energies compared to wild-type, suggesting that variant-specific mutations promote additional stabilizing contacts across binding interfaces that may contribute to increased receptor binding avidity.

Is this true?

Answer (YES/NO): YES